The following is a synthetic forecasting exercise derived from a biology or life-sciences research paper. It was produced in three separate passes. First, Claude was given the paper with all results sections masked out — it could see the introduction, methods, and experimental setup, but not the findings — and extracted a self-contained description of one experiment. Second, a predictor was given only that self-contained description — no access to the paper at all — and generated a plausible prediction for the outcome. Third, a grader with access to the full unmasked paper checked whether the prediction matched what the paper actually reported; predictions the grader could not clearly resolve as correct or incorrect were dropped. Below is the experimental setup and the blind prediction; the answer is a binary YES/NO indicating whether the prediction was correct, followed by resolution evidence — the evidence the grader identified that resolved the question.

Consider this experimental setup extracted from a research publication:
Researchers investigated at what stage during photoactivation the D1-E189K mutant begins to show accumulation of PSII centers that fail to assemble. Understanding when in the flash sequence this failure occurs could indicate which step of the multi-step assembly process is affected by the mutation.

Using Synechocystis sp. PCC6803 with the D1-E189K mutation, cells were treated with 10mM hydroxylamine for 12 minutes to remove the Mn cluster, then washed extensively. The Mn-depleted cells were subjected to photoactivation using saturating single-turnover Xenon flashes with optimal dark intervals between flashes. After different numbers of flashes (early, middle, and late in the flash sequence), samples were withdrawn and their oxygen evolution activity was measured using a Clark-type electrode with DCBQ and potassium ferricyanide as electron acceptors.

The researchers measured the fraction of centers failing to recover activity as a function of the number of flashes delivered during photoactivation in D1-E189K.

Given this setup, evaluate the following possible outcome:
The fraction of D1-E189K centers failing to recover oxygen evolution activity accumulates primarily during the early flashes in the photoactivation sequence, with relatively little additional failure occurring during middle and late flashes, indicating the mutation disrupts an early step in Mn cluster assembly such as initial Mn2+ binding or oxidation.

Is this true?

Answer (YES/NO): NO